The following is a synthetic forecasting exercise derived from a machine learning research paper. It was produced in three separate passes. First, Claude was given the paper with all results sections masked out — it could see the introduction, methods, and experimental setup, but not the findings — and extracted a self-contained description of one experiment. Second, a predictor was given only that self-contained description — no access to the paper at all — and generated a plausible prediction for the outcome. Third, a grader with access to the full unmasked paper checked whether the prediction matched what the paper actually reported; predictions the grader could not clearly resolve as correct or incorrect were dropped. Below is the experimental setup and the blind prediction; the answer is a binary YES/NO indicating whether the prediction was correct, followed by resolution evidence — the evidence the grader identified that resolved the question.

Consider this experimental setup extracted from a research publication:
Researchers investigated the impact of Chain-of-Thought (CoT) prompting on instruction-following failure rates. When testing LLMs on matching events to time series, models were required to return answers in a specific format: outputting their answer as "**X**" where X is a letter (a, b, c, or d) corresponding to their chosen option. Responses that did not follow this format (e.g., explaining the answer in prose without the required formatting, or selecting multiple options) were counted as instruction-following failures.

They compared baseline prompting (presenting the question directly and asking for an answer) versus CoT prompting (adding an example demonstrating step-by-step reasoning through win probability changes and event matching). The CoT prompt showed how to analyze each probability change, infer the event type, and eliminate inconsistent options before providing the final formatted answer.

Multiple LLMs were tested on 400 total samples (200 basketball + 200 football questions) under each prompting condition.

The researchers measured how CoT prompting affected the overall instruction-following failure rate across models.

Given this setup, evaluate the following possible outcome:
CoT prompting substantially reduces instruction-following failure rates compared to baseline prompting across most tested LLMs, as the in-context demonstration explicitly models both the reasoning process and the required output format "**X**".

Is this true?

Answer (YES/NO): NO